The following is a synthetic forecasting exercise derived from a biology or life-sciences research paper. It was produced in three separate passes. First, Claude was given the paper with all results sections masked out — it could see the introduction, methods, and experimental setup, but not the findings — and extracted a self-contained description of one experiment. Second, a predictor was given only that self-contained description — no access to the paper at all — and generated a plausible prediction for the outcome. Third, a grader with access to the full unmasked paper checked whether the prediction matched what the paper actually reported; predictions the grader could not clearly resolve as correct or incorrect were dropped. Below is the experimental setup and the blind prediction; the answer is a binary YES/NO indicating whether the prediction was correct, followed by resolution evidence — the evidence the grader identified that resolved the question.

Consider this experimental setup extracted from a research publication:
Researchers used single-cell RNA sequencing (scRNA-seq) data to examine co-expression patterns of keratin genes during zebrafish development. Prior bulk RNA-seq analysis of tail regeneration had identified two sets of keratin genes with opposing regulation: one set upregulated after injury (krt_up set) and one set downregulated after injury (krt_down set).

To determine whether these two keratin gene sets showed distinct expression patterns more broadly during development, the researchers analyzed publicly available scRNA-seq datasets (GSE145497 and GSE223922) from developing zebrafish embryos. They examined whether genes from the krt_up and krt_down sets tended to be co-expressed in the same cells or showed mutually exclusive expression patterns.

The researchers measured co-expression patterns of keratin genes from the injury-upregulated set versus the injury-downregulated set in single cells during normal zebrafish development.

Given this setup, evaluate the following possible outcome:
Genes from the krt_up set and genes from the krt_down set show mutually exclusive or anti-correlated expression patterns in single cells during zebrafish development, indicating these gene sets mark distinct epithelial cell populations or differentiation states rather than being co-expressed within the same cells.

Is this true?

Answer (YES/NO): YES